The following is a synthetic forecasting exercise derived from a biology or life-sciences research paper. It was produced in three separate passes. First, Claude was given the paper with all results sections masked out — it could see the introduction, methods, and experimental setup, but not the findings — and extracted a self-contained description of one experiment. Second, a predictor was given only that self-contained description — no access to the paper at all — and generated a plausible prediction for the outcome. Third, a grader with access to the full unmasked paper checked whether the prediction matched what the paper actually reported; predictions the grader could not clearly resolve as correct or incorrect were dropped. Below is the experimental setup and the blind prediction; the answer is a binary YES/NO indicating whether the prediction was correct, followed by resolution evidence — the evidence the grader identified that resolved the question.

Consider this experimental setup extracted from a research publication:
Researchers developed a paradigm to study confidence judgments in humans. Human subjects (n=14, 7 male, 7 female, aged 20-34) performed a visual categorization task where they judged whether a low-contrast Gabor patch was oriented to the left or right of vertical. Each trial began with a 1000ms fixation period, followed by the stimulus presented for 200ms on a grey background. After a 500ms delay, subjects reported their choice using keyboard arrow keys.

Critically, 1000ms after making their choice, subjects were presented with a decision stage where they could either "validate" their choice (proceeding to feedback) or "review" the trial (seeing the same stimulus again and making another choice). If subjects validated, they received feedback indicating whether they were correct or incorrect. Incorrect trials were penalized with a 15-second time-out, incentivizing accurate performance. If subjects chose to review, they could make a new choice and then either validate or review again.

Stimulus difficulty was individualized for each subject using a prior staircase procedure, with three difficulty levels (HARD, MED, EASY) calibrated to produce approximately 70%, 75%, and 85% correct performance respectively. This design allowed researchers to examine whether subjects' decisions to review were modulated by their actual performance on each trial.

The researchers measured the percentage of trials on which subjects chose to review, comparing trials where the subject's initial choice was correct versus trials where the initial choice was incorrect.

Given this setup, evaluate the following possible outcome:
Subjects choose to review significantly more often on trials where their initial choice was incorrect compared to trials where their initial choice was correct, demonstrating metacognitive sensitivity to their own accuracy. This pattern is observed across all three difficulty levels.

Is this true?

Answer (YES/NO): NO